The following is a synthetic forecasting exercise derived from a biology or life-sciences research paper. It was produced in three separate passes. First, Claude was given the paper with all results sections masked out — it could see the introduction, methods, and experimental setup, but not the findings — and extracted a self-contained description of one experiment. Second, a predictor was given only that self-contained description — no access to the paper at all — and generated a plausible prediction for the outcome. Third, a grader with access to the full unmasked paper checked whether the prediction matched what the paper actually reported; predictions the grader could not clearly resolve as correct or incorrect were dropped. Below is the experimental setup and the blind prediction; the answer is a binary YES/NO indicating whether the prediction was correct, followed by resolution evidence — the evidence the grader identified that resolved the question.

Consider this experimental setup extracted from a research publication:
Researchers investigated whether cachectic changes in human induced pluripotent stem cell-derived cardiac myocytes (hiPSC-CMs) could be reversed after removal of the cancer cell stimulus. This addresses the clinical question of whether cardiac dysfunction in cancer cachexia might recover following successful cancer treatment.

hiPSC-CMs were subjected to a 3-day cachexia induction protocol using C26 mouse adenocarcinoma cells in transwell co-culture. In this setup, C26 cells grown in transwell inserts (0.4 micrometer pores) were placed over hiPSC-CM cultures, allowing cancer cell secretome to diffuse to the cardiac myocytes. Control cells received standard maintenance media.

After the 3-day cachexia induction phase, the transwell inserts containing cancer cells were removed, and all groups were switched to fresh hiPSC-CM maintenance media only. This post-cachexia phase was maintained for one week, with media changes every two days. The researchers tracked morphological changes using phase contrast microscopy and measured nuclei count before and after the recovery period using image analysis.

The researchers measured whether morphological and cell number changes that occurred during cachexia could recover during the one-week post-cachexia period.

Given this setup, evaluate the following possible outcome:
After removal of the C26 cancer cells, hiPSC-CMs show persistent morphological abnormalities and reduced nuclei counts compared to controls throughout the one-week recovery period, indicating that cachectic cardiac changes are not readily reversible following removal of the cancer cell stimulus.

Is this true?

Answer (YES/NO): NO